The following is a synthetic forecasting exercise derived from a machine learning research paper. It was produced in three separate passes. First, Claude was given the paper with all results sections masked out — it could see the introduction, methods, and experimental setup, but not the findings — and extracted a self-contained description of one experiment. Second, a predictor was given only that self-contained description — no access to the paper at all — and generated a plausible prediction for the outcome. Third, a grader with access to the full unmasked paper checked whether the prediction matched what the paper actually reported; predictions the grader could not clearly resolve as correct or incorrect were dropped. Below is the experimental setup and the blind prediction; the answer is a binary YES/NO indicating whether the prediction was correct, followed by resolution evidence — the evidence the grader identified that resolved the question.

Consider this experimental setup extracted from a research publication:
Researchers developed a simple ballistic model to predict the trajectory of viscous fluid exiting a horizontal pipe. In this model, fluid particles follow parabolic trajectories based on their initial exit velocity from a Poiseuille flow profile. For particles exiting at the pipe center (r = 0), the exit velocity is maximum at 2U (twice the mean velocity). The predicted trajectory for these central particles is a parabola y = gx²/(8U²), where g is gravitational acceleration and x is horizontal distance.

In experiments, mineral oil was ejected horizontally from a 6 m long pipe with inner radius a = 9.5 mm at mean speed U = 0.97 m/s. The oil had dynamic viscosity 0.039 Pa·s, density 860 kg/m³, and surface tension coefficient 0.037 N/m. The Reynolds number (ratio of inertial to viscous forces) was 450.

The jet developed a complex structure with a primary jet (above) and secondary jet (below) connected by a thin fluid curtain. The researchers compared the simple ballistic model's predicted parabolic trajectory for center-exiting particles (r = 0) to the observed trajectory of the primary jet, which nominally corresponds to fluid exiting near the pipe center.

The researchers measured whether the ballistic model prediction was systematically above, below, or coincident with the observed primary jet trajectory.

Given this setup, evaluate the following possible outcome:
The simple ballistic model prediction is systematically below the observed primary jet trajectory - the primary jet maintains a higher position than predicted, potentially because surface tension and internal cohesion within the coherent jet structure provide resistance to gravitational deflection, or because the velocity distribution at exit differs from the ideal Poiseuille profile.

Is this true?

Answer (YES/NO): NO